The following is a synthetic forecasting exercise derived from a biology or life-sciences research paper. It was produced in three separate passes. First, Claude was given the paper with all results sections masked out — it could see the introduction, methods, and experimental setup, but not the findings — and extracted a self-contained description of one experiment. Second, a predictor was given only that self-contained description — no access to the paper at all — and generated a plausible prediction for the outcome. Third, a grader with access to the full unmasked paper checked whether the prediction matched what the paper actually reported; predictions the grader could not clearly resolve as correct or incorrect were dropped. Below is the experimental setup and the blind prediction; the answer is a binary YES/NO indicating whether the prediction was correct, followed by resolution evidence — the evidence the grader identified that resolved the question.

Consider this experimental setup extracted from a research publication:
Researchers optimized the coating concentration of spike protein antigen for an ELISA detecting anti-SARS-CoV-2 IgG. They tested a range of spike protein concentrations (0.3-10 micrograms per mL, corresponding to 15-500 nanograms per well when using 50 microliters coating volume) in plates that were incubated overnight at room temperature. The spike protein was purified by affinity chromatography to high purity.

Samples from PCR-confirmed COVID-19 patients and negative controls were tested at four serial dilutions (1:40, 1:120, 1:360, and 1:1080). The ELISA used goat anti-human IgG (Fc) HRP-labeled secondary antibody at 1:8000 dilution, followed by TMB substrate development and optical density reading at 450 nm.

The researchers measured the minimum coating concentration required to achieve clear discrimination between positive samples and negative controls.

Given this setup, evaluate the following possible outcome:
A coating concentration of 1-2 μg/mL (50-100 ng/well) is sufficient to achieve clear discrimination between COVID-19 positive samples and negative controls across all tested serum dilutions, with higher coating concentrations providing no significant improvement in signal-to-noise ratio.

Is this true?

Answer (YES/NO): NO